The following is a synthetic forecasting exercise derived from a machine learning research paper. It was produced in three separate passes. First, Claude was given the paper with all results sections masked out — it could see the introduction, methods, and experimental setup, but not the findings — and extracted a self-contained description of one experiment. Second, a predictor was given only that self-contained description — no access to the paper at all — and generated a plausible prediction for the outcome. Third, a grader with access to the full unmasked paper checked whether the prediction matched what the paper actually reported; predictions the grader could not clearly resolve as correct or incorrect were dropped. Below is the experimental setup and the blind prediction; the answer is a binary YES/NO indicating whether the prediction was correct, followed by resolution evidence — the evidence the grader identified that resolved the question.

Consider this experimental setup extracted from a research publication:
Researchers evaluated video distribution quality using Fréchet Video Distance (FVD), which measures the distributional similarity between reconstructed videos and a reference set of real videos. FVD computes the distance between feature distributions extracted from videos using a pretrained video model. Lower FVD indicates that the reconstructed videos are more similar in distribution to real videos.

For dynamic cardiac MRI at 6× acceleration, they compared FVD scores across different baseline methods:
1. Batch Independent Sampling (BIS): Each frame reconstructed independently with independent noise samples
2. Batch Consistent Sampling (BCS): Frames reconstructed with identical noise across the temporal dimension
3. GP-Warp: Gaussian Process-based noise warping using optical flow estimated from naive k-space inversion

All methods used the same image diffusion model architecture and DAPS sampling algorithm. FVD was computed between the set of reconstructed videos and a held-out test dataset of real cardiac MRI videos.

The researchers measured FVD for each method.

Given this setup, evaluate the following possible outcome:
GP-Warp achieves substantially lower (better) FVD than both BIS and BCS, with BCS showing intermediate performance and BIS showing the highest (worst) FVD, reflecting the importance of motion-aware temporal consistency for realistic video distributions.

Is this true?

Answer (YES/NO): NO